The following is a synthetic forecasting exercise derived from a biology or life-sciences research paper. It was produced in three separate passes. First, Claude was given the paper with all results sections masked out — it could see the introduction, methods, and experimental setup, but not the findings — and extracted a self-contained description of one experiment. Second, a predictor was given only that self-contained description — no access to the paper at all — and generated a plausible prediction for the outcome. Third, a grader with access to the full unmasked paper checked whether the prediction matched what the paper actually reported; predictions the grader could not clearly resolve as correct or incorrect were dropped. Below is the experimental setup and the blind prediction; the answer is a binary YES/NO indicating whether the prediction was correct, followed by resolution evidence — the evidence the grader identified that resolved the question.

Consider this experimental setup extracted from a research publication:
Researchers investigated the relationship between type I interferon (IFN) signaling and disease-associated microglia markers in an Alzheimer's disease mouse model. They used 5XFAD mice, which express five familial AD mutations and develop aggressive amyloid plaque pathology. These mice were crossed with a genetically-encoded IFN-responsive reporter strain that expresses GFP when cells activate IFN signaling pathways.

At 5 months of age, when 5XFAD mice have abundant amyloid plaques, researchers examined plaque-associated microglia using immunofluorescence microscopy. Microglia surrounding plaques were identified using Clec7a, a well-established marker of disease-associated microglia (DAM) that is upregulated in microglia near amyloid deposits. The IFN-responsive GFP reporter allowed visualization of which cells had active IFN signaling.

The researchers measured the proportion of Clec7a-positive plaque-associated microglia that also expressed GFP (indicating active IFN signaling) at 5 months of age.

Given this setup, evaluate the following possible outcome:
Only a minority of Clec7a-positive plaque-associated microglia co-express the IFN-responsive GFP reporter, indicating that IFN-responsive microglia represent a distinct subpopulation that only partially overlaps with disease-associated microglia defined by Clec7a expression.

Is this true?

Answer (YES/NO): NO